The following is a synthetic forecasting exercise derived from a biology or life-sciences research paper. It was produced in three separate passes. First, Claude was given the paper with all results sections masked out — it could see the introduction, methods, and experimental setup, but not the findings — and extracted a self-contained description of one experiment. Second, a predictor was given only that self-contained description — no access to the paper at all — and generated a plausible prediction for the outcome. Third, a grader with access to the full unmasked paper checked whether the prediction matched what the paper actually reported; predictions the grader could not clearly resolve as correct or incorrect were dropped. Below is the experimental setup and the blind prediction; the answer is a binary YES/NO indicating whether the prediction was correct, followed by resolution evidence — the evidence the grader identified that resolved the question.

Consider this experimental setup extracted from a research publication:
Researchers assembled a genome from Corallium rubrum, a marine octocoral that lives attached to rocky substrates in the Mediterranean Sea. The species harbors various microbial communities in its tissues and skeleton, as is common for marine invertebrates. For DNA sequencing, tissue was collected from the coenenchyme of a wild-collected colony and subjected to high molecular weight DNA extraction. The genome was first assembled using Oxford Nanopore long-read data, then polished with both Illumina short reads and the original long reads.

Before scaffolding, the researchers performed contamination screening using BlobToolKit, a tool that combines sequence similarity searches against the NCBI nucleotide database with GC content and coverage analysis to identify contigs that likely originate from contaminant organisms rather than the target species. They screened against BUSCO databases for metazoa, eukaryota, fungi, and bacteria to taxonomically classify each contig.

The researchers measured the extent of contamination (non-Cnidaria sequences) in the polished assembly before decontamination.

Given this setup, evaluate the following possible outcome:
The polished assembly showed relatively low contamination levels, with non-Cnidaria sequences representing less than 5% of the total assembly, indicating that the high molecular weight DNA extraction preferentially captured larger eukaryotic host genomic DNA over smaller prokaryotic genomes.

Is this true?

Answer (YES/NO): NO